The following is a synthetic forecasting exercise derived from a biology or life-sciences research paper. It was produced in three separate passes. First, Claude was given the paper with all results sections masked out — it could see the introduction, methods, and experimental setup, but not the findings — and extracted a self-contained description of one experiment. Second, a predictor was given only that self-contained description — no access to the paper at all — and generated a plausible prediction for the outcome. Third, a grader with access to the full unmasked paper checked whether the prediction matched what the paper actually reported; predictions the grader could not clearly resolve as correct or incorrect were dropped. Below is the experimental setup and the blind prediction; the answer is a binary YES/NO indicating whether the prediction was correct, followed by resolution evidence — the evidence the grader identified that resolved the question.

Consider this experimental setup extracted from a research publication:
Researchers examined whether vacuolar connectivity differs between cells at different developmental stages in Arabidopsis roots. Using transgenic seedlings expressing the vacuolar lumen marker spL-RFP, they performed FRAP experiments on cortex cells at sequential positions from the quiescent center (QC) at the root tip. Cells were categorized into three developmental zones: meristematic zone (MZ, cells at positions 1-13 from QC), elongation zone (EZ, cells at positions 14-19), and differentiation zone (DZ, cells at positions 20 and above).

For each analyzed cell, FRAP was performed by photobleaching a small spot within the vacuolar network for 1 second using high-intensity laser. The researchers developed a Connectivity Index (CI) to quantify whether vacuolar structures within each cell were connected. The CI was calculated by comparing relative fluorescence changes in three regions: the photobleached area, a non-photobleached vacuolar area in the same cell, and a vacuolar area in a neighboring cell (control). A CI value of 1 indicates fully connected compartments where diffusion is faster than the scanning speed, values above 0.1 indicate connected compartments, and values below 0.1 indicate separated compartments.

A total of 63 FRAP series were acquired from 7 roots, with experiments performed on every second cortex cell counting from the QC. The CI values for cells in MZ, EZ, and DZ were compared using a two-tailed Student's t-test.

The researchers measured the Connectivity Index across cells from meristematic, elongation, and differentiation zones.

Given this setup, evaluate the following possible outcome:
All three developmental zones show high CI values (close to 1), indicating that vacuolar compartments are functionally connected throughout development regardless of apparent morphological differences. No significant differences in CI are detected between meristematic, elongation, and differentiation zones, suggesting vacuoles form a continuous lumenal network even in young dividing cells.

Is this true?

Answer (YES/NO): YES